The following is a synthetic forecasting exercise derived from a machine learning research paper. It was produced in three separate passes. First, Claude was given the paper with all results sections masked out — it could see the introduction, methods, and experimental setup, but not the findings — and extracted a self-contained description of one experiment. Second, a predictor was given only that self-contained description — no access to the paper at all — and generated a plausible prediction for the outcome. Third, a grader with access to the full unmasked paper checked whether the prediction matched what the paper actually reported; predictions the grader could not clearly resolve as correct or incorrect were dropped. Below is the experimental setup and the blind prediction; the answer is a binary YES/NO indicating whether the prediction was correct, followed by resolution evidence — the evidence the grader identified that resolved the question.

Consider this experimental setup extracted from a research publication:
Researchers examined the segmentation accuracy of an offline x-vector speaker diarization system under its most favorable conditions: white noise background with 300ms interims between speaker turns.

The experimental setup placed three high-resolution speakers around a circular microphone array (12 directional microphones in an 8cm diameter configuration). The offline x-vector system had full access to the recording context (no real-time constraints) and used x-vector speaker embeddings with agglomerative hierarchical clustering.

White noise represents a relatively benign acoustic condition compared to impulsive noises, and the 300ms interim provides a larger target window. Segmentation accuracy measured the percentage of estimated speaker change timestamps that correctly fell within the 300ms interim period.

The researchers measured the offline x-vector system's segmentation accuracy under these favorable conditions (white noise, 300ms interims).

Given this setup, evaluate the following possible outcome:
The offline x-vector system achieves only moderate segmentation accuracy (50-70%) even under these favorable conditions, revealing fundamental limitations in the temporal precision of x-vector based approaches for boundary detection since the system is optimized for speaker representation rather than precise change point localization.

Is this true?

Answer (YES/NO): NO